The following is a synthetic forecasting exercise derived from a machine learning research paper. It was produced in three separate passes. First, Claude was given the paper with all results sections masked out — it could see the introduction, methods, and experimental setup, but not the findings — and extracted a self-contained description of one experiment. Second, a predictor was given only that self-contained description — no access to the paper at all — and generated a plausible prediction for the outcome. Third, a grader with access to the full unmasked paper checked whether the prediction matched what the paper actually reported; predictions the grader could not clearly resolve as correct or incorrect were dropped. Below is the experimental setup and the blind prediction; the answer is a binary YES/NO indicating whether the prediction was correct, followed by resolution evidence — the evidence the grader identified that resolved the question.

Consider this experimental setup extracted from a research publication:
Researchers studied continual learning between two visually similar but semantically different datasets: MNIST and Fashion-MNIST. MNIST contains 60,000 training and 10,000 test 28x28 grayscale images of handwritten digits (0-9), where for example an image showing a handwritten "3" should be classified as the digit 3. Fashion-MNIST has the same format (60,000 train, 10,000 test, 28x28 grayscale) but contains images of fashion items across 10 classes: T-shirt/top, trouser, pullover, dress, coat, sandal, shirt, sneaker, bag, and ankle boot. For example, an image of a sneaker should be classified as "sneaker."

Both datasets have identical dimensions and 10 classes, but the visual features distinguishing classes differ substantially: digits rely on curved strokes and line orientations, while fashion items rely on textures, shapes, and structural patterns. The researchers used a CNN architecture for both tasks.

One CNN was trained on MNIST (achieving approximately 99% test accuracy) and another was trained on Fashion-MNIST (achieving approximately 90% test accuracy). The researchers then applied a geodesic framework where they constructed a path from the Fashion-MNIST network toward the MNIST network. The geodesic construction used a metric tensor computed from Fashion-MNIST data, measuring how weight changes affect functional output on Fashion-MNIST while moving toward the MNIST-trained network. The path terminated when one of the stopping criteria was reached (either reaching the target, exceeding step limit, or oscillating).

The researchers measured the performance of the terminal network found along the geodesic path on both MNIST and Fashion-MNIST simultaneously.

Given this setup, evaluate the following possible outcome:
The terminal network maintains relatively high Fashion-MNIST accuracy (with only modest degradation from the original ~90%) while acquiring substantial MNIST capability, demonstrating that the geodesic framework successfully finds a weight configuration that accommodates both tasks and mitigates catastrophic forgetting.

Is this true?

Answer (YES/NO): YES